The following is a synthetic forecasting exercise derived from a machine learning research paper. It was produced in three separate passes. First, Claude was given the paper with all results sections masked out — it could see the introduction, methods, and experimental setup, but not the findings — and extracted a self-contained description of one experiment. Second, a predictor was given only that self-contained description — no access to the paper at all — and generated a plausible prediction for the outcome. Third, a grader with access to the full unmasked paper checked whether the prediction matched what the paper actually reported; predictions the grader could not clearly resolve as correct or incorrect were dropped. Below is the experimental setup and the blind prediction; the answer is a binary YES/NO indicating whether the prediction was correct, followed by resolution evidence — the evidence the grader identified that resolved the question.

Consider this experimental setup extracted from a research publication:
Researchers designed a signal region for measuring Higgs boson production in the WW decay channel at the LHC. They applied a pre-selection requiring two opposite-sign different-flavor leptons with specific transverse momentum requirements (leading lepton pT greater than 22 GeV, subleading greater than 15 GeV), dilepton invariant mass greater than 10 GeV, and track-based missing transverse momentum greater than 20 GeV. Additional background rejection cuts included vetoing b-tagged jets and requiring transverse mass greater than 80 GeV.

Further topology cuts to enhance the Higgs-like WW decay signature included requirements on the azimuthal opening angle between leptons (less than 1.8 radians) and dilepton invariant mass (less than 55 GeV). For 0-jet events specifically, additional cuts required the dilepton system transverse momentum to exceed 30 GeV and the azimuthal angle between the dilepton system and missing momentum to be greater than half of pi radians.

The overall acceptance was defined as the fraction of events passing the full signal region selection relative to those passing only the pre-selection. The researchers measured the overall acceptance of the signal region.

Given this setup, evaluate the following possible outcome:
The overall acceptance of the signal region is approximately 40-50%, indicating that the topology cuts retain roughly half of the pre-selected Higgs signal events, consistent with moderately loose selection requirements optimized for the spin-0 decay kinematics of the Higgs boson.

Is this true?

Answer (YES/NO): NO